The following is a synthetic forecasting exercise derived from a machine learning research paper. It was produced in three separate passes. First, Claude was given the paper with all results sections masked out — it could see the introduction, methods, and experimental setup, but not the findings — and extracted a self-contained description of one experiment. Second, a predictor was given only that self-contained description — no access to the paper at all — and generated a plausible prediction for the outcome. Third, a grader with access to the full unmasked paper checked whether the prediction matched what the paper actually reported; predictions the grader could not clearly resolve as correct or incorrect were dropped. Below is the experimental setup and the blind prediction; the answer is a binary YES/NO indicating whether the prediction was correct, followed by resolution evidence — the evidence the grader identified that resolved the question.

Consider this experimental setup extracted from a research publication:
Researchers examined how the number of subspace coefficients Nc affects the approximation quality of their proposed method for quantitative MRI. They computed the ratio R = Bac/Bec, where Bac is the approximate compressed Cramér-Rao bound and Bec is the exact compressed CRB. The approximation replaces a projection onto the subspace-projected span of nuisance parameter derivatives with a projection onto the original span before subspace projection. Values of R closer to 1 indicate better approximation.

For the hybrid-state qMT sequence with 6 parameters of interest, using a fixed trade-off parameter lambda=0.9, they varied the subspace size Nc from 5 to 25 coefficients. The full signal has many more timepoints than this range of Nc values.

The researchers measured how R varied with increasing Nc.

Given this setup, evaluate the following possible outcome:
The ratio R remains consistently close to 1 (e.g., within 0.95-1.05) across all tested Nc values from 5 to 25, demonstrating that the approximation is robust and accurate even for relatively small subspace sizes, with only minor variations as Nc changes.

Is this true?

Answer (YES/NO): NO